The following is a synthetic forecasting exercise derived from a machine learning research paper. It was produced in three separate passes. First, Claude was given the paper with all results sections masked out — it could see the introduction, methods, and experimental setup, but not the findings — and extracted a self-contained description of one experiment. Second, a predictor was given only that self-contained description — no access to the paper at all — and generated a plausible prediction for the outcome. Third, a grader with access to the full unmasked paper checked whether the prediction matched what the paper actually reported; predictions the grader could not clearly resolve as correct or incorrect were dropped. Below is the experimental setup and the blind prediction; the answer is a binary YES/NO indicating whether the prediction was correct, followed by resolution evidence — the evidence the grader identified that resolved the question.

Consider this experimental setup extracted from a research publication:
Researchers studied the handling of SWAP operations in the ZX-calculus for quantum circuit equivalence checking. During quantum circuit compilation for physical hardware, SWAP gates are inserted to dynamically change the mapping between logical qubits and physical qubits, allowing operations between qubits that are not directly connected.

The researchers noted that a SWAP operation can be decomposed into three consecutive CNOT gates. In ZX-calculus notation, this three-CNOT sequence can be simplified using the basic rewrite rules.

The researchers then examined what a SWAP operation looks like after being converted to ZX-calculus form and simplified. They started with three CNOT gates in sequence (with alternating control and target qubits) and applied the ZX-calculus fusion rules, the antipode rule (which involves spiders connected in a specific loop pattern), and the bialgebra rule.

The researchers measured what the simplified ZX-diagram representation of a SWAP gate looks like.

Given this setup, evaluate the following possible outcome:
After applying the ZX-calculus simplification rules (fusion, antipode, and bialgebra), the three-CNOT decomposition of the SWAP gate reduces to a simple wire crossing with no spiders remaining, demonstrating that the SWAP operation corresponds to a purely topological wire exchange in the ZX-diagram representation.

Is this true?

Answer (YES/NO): YES